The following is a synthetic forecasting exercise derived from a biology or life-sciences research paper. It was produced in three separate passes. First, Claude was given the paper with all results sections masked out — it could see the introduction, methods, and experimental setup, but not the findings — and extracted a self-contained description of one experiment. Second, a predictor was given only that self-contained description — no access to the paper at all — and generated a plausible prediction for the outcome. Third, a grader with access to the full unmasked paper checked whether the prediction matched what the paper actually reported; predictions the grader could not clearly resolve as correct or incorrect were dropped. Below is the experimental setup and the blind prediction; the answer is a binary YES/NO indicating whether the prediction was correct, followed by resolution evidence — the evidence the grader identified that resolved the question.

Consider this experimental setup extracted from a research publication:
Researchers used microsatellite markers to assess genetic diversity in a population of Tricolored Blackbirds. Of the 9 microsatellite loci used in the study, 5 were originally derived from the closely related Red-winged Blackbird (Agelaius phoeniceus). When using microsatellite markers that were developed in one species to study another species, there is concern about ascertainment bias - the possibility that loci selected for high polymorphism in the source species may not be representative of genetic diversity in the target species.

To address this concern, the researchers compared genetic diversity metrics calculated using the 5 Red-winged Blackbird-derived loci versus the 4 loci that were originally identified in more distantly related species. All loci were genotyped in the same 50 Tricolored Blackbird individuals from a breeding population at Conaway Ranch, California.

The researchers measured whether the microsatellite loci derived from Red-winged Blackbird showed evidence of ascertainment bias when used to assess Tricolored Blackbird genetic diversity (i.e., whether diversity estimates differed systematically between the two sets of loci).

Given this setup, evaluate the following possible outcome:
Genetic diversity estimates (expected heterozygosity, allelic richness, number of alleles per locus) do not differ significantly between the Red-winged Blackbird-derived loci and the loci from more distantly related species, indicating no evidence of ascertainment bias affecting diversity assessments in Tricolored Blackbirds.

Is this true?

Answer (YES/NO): YES